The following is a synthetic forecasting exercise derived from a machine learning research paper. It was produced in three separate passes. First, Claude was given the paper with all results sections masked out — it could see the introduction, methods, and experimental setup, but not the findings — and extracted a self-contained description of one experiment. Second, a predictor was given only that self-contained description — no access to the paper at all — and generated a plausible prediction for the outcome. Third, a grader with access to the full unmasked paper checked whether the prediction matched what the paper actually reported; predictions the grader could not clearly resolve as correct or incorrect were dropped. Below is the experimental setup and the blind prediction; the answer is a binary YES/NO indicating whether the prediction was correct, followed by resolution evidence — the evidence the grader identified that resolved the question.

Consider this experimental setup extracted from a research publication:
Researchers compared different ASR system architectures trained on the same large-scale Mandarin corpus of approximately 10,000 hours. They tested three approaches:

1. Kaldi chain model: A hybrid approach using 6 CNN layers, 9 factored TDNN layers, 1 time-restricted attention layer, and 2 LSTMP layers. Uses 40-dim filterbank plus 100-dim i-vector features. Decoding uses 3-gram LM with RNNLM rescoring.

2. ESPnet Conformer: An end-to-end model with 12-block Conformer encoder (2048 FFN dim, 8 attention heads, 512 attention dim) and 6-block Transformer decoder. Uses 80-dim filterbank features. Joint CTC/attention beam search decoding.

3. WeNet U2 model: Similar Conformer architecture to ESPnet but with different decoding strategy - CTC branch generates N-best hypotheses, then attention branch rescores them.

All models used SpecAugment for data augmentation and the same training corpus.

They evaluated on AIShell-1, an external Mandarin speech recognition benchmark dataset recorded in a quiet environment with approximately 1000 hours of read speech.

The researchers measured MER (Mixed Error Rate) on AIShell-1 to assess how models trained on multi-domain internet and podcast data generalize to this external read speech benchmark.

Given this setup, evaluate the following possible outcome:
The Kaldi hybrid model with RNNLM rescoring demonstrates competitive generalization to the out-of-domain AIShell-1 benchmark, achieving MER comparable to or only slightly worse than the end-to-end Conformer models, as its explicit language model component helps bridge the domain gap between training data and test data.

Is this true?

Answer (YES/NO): NO